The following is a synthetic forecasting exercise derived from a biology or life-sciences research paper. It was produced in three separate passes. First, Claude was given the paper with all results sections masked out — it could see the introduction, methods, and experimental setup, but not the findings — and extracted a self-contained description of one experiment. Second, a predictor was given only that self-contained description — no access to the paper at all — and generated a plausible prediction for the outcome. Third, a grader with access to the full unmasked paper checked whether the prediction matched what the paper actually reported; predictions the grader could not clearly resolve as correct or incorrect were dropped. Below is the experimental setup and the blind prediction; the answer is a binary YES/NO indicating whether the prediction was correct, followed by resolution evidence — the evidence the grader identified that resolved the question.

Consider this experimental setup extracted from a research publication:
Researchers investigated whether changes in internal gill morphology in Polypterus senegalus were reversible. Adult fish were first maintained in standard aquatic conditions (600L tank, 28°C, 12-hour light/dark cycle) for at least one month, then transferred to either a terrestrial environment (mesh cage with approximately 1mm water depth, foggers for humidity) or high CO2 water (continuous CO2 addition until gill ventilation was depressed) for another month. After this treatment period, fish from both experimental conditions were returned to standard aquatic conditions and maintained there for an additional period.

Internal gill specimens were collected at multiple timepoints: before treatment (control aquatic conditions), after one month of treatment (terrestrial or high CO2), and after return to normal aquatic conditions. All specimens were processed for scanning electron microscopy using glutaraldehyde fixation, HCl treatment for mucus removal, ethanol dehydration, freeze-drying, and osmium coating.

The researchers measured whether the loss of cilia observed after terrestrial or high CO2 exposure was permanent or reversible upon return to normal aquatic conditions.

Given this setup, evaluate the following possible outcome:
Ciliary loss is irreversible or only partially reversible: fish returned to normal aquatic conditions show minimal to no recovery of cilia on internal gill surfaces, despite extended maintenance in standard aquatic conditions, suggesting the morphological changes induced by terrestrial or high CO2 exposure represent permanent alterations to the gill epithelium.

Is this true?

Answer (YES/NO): NO